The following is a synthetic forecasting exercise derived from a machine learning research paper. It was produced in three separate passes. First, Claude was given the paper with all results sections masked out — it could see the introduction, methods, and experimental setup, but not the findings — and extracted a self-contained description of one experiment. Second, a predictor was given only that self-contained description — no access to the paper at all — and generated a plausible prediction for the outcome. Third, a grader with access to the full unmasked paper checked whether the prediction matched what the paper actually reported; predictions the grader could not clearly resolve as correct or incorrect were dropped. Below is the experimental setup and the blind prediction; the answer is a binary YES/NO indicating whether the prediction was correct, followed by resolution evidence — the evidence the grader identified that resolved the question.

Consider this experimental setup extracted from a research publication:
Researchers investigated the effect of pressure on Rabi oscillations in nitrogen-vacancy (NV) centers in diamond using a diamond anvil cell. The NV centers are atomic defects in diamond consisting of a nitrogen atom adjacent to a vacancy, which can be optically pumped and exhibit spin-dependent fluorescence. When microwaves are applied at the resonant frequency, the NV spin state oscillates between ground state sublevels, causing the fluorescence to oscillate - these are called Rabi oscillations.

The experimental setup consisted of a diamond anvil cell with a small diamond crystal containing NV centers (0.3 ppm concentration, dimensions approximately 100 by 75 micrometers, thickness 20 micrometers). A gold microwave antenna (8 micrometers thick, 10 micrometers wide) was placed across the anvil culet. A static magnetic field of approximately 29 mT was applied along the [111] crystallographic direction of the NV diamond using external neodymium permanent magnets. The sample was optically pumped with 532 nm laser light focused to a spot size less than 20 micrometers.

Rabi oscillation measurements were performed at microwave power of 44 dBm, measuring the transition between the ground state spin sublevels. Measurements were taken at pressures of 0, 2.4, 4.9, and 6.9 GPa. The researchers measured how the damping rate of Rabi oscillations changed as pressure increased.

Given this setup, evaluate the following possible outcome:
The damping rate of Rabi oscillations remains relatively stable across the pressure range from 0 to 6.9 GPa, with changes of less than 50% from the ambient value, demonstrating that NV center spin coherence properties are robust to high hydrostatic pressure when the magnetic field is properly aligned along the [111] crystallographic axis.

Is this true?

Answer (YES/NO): NO